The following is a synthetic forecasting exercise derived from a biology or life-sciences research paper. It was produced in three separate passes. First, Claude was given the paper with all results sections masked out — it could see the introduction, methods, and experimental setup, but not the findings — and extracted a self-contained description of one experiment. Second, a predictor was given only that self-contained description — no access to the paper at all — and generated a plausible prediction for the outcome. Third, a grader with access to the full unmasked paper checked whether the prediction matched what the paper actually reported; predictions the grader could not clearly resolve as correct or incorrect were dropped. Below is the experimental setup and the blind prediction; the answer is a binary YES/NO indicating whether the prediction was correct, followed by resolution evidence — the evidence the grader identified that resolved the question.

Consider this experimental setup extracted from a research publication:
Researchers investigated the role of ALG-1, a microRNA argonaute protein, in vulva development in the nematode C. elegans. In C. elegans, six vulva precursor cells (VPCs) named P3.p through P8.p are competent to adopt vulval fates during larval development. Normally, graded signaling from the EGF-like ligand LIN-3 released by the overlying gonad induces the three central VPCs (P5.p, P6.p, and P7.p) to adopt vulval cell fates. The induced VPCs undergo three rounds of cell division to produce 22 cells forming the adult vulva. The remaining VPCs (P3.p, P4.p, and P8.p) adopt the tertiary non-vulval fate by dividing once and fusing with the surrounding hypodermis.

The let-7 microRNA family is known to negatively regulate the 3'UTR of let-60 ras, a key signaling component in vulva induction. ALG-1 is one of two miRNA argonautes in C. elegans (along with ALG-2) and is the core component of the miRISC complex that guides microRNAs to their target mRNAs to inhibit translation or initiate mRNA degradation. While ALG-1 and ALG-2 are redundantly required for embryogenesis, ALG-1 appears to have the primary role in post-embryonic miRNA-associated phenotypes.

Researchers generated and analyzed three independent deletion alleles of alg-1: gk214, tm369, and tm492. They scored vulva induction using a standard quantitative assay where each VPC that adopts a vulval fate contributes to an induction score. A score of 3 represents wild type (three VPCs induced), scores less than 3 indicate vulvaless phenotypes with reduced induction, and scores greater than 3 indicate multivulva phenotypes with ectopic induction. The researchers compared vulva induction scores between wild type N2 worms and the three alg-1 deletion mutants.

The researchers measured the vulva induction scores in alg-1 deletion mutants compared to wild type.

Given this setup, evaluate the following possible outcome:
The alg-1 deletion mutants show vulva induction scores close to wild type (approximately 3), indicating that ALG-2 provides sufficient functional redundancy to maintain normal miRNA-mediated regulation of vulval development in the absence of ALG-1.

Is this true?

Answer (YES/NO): NO